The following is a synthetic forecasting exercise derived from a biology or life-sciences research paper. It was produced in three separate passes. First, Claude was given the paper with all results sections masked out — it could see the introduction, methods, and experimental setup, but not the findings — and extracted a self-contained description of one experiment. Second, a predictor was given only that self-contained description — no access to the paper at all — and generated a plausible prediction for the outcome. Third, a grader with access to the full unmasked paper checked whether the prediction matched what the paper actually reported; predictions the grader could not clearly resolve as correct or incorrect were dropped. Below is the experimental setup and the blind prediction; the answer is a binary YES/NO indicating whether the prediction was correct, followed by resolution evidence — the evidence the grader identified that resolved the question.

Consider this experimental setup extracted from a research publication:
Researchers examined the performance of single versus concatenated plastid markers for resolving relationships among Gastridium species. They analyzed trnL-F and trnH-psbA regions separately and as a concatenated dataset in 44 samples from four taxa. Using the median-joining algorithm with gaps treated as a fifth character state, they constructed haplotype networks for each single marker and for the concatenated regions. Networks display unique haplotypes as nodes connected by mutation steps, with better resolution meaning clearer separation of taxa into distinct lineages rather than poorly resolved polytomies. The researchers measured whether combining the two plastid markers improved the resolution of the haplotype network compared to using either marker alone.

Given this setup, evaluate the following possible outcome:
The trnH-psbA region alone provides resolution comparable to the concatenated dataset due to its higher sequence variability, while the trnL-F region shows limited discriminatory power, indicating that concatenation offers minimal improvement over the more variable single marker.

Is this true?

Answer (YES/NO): NO